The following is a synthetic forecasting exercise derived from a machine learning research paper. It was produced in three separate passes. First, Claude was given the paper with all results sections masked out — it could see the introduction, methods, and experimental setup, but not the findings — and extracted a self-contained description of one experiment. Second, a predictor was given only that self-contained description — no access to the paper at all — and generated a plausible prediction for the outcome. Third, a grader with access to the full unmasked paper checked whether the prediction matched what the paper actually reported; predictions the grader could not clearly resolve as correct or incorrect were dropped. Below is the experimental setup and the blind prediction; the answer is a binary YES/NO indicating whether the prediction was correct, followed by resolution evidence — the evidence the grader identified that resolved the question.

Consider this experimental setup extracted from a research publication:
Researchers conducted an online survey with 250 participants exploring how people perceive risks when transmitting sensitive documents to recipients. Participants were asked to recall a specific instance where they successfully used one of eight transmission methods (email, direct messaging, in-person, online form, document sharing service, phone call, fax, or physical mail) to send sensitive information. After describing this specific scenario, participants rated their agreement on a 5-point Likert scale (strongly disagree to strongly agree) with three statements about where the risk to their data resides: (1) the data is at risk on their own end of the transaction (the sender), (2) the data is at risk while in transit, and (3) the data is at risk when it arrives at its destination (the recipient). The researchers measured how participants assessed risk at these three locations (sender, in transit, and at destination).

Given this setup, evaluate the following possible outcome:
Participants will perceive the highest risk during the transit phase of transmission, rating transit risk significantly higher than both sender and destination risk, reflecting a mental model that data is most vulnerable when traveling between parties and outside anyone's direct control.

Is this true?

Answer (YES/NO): NO